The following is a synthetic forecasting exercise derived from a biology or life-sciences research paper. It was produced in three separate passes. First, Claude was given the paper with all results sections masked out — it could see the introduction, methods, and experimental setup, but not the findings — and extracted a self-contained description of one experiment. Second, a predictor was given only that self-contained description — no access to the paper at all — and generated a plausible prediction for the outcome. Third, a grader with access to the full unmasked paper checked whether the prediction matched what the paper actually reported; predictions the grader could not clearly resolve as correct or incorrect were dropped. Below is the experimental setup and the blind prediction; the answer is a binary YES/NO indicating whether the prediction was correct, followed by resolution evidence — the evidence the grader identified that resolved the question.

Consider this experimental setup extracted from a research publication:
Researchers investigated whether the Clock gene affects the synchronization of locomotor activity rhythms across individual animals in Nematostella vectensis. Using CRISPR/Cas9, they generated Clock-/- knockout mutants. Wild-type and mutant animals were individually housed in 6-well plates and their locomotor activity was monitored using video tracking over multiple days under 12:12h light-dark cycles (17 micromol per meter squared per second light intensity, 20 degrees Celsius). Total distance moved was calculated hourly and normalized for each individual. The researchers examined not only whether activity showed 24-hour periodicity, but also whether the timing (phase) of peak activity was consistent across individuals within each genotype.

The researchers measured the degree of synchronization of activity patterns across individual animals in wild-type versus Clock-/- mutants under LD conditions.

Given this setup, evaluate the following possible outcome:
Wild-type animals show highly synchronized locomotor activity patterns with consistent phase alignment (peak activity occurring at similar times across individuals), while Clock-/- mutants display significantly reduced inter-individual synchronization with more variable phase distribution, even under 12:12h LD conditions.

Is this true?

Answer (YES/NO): NO